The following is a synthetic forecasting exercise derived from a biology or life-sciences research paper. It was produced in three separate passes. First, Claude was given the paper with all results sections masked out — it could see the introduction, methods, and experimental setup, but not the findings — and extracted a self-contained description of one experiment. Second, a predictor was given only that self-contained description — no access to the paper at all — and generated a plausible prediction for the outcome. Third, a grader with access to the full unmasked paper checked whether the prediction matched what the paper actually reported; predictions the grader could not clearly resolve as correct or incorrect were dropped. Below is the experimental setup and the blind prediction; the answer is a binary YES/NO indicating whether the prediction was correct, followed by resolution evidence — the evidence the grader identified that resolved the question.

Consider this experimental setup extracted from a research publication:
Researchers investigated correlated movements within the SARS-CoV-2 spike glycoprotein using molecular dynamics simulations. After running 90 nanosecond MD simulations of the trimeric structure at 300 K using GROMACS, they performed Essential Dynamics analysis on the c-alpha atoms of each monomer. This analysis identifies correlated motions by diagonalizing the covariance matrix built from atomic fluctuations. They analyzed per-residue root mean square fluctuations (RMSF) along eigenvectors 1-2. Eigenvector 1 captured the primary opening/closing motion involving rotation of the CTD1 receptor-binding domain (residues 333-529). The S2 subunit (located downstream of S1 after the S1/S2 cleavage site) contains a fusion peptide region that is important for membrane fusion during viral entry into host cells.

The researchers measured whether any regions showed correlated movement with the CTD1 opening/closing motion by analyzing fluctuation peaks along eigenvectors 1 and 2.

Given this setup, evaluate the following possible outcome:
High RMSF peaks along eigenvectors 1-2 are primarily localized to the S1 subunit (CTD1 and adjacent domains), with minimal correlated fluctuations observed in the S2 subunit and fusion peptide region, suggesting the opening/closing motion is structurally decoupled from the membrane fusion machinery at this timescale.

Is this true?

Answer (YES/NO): NO